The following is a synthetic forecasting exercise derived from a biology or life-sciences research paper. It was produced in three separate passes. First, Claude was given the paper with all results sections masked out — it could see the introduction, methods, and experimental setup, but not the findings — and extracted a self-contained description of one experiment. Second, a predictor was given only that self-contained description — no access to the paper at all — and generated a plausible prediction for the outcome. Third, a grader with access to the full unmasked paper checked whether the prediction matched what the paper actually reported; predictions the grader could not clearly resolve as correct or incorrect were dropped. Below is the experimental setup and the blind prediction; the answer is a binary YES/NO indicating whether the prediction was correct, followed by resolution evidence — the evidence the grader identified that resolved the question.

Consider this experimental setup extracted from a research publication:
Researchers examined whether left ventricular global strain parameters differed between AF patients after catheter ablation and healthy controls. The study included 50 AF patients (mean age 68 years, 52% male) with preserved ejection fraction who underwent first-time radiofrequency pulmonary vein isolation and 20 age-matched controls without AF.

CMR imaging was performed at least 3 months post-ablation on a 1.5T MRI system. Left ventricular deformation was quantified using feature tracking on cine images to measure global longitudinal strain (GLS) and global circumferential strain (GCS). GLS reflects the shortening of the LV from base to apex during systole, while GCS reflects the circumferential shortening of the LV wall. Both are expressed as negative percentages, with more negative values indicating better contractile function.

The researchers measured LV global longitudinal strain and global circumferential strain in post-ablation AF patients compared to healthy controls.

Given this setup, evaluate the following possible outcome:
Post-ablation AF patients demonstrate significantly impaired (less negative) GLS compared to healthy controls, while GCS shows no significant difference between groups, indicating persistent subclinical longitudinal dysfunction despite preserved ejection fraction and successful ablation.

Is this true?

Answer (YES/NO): NO